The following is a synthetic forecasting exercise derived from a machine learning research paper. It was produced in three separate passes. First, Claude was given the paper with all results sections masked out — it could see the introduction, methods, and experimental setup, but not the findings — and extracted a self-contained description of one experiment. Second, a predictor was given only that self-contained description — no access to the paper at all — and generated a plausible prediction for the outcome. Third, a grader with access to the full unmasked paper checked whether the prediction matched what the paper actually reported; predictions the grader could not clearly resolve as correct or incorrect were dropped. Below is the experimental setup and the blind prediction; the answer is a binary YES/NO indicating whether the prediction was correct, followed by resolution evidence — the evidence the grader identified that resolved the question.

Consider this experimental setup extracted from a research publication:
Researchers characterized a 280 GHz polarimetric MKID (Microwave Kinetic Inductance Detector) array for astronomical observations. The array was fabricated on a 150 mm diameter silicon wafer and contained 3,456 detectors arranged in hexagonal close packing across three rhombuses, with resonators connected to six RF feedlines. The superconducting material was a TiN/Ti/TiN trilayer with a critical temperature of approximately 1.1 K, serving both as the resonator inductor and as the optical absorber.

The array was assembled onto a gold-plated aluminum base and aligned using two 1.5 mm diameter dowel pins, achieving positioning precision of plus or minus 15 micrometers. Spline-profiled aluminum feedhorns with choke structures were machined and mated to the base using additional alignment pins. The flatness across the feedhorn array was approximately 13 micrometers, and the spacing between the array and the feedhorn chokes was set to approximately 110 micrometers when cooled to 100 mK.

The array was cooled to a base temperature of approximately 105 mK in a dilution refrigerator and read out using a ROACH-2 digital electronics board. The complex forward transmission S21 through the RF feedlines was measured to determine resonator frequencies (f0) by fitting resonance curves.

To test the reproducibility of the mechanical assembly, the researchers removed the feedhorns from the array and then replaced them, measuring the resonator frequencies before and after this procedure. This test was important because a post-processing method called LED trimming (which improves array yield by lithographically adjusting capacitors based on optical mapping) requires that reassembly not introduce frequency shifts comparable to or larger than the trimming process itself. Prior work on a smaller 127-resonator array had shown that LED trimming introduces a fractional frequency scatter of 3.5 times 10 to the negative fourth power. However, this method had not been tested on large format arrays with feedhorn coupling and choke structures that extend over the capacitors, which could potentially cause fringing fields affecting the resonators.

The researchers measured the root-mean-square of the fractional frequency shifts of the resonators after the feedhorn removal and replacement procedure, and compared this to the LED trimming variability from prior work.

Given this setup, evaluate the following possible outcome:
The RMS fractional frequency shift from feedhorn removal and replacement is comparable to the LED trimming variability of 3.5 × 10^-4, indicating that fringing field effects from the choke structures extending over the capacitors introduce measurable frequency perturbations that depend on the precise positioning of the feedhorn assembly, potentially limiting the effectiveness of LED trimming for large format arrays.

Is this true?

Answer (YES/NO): NO